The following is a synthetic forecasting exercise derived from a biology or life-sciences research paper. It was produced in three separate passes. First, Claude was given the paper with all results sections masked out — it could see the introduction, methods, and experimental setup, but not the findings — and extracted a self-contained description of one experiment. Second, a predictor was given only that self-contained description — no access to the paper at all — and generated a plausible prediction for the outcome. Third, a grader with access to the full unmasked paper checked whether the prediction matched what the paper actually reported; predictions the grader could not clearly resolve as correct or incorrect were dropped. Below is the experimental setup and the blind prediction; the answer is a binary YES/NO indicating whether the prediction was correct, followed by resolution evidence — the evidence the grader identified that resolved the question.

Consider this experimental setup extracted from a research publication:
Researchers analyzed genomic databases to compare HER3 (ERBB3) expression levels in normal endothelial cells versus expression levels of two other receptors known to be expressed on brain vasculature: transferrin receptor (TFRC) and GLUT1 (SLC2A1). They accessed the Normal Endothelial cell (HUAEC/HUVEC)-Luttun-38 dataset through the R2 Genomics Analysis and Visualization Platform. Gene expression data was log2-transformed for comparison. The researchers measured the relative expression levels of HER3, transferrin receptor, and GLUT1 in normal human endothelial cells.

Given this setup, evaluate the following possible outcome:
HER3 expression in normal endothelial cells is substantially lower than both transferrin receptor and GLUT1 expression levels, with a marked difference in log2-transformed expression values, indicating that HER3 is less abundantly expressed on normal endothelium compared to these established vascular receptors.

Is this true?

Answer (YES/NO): YES